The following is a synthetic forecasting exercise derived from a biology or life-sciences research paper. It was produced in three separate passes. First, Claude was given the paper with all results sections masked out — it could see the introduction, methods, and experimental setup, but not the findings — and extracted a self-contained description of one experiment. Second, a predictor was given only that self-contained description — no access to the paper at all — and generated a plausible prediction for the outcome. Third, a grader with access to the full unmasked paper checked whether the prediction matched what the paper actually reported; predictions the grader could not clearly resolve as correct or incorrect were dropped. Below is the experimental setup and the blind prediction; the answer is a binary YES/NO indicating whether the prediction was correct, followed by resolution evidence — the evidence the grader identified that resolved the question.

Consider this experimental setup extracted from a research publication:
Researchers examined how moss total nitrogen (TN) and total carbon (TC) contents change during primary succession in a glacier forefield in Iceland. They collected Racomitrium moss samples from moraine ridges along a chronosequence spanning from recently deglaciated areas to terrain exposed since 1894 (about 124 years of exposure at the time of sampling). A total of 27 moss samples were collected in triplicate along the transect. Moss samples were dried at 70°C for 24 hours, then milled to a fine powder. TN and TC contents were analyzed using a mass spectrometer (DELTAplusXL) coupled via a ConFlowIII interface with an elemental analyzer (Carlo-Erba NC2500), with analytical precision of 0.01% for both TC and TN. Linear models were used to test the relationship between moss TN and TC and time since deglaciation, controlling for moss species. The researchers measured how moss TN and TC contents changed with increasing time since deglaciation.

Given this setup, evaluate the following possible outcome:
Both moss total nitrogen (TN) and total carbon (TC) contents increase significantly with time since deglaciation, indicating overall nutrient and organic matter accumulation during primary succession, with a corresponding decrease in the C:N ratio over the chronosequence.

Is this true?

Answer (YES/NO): NO